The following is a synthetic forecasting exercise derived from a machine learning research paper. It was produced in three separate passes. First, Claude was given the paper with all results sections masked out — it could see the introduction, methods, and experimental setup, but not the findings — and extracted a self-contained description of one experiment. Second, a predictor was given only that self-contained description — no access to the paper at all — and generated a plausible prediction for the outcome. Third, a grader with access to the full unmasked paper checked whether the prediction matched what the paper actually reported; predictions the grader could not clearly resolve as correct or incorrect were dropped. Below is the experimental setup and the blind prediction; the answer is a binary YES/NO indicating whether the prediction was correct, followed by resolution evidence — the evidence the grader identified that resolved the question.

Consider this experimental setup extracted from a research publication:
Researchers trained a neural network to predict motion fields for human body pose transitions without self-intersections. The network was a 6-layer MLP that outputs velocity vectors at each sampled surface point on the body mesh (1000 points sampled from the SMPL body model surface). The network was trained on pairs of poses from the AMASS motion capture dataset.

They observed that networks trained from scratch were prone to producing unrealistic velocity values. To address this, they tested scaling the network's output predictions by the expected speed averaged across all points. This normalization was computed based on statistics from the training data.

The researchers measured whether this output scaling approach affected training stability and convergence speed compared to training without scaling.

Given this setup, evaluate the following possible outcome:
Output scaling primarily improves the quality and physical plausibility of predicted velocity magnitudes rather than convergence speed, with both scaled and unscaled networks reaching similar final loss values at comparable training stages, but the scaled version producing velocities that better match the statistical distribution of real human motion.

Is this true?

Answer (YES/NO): NO